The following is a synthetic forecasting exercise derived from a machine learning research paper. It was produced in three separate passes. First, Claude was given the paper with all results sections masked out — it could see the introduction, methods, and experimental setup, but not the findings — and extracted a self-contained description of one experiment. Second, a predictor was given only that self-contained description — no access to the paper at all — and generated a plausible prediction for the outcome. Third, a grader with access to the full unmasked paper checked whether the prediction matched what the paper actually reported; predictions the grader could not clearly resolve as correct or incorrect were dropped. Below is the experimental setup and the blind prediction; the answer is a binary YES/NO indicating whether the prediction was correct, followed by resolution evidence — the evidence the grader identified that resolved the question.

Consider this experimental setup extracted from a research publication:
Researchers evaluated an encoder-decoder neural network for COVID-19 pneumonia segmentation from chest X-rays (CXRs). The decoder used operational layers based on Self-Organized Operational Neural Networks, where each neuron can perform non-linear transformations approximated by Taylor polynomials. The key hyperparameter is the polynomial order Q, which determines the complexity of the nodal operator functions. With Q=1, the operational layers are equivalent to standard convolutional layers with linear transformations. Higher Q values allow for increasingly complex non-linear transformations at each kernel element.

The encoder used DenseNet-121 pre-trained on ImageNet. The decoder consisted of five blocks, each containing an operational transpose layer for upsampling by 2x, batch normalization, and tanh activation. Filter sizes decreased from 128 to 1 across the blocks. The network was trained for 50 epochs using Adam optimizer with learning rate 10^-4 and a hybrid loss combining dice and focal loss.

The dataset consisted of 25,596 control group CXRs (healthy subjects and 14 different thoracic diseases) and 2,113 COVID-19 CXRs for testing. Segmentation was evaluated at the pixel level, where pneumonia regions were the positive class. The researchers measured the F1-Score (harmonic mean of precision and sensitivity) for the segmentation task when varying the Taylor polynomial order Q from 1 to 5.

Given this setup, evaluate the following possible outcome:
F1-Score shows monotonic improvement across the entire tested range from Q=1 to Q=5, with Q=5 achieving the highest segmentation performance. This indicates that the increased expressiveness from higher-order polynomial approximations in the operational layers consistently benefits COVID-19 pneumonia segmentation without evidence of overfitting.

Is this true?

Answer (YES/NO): NO